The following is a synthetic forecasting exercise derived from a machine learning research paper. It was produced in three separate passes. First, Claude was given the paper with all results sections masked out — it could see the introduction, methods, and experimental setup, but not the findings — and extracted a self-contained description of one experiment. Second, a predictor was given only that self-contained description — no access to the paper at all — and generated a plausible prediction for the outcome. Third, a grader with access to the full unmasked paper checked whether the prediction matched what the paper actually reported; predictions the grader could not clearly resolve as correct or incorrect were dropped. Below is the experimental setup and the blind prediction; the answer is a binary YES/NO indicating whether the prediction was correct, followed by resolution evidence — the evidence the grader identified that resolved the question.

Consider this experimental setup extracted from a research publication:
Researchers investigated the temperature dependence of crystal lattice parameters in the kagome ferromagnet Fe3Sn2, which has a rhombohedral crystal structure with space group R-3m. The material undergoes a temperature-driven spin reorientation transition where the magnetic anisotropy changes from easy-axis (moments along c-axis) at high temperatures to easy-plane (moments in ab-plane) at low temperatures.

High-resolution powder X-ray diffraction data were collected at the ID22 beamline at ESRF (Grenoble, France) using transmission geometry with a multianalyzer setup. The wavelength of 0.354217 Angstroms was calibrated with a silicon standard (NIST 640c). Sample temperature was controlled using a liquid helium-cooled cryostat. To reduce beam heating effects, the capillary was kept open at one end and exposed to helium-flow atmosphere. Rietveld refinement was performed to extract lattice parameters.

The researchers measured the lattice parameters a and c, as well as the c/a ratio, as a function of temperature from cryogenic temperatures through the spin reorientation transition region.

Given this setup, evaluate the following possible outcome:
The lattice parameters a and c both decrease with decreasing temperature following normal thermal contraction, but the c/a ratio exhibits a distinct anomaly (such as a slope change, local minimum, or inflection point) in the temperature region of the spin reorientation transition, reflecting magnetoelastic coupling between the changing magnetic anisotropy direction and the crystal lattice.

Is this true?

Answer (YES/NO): NO